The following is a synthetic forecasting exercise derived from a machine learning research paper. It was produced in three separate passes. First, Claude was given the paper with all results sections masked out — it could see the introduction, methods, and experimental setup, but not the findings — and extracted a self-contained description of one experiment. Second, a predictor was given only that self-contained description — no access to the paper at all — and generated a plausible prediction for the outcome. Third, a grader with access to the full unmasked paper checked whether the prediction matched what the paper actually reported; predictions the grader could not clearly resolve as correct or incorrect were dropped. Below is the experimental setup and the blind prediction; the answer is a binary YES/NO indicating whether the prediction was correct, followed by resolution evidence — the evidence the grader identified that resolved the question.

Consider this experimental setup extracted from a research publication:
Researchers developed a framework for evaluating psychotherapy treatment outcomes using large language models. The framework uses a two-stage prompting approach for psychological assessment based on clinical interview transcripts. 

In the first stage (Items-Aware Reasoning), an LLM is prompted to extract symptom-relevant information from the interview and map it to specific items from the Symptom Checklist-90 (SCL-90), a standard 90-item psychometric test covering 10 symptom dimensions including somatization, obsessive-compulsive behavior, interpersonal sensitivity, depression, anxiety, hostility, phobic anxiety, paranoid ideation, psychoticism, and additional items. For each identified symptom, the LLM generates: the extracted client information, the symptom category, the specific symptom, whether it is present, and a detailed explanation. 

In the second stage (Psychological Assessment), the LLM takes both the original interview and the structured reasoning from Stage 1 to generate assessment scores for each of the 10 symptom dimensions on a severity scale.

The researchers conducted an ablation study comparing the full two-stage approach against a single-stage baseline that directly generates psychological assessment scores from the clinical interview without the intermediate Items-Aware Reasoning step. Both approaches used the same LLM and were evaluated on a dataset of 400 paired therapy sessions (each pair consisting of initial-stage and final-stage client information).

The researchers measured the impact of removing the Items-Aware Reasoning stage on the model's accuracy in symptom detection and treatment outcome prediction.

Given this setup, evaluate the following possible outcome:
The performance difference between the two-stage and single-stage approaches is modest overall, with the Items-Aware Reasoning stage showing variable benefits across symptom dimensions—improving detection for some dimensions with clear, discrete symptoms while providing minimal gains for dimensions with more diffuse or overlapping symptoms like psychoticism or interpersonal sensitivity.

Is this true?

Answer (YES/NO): NO